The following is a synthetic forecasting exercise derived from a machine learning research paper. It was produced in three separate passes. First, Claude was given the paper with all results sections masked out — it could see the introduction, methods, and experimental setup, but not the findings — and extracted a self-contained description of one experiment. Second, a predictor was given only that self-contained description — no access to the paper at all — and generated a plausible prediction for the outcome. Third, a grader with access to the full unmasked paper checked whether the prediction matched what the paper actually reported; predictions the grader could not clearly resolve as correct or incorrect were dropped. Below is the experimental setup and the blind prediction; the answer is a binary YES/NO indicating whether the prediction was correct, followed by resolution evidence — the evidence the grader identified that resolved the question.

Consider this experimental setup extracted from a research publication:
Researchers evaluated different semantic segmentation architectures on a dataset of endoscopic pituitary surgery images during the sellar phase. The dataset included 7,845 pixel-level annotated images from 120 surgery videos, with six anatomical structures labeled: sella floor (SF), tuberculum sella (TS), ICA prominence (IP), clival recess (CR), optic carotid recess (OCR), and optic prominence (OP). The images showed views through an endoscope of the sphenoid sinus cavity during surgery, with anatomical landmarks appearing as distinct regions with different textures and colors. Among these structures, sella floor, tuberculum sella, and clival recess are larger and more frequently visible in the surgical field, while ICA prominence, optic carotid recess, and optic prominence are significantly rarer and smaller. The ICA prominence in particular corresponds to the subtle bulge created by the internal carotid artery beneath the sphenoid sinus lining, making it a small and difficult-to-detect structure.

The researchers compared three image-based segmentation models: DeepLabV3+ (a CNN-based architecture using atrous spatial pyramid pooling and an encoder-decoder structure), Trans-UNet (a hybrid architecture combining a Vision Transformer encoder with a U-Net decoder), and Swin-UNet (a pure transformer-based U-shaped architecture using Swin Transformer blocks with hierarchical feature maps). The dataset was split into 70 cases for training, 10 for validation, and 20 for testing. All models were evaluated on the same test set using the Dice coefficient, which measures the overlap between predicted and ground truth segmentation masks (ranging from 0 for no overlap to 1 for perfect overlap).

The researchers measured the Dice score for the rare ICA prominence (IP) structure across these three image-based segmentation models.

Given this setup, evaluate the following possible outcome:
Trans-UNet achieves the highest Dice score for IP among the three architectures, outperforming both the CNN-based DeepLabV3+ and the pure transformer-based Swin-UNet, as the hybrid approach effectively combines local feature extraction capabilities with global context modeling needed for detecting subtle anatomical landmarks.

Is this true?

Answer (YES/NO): YES